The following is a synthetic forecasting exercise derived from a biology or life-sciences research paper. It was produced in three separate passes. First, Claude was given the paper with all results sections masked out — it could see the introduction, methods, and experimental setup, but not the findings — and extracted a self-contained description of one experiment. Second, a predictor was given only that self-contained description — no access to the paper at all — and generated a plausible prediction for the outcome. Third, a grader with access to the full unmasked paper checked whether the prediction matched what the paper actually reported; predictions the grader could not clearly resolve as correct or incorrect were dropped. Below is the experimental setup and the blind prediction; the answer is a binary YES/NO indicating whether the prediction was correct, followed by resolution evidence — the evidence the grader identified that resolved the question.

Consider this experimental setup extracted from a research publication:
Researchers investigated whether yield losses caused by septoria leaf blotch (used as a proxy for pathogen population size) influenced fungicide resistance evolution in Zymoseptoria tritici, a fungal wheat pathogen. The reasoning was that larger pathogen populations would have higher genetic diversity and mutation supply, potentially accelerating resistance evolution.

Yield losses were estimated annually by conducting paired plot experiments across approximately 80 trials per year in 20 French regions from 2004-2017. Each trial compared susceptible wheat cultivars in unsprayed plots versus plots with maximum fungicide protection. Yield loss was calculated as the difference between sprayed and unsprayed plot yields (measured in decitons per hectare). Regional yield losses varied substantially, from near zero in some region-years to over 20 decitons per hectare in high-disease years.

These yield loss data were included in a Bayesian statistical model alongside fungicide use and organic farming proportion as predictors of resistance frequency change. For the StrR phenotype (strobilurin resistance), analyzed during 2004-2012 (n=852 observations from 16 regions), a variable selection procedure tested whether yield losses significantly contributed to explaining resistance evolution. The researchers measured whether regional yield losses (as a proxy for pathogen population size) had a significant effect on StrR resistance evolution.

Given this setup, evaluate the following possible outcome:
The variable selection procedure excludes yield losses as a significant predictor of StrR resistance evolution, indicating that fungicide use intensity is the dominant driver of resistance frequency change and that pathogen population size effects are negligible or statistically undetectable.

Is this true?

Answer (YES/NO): YES